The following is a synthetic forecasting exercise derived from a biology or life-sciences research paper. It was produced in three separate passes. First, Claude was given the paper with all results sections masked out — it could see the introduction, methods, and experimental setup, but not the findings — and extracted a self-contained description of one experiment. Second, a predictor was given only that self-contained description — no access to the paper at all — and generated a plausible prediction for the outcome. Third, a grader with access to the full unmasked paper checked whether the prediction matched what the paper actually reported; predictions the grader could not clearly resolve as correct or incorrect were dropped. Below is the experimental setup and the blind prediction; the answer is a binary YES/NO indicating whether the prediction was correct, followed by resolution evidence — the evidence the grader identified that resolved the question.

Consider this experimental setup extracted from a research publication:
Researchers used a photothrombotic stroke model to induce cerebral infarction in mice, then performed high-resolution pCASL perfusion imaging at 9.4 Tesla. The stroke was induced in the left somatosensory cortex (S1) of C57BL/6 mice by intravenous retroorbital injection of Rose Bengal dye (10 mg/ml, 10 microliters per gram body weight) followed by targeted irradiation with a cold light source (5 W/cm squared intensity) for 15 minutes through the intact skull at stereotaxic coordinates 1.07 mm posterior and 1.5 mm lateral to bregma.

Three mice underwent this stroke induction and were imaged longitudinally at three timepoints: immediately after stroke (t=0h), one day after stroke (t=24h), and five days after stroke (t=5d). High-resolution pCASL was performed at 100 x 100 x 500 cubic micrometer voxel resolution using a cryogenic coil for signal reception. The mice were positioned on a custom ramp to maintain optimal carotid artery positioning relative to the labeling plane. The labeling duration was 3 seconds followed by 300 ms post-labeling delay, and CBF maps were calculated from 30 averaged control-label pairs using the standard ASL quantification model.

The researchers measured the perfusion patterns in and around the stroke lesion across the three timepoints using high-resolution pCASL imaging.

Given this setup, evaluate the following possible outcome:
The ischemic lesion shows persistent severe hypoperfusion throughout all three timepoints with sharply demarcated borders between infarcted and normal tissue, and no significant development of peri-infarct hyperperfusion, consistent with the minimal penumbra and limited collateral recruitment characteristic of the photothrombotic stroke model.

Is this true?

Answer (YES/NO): NO